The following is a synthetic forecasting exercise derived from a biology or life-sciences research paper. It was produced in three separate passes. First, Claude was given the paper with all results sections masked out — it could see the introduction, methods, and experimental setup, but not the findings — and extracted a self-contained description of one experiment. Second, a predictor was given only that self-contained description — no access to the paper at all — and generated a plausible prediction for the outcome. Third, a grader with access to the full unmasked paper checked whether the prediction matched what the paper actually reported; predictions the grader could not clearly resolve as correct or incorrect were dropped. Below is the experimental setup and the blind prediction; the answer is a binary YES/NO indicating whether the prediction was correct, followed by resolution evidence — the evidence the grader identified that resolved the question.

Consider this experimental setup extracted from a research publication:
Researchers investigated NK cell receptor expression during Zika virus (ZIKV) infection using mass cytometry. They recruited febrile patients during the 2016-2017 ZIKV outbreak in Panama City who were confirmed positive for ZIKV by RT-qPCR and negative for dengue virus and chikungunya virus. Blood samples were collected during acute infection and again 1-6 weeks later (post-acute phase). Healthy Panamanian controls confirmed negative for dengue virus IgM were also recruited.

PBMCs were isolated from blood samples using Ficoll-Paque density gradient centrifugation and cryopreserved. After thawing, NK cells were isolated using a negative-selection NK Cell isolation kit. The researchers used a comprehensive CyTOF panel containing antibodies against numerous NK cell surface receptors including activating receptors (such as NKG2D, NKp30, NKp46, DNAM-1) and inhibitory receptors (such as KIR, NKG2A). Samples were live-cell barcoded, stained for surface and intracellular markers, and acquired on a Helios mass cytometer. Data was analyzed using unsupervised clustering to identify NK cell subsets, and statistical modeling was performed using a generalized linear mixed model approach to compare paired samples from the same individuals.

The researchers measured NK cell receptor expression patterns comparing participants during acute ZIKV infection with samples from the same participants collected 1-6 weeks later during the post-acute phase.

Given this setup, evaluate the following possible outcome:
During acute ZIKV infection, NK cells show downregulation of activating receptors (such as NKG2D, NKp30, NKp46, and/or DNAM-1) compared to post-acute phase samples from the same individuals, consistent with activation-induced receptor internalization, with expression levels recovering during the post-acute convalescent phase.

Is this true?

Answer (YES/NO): NO